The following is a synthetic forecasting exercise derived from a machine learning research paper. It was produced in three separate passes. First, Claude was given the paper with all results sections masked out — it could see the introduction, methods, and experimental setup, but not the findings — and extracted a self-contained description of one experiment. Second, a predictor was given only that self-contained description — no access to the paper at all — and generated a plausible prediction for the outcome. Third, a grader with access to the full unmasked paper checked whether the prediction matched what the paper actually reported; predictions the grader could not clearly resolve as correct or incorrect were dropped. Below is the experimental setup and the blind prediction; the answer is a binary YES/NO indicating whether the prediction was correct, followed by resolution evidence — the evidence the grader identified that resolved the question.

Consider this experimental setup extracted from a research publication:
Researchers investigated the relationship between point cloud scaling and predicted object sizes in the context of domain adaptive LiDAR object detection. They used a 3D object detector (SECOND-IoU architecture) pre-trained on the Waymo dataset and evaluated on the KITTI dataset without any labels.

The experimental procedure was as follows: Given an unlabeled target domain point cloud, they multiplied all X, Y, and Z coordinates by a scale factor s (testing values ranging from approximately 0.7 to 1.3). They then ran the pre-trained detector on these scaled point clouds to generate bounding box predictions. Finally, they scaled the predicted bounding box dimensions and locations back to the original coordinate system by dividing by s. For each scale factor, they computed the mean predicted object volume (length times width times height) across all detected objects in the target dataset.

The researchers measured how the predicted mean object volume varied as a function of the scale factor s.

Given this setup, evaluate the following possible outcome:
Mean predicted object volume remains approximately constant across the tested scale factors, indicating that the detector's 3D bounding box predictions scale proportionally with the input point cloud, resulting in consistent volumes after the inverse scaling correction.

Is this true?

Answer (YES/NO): NO